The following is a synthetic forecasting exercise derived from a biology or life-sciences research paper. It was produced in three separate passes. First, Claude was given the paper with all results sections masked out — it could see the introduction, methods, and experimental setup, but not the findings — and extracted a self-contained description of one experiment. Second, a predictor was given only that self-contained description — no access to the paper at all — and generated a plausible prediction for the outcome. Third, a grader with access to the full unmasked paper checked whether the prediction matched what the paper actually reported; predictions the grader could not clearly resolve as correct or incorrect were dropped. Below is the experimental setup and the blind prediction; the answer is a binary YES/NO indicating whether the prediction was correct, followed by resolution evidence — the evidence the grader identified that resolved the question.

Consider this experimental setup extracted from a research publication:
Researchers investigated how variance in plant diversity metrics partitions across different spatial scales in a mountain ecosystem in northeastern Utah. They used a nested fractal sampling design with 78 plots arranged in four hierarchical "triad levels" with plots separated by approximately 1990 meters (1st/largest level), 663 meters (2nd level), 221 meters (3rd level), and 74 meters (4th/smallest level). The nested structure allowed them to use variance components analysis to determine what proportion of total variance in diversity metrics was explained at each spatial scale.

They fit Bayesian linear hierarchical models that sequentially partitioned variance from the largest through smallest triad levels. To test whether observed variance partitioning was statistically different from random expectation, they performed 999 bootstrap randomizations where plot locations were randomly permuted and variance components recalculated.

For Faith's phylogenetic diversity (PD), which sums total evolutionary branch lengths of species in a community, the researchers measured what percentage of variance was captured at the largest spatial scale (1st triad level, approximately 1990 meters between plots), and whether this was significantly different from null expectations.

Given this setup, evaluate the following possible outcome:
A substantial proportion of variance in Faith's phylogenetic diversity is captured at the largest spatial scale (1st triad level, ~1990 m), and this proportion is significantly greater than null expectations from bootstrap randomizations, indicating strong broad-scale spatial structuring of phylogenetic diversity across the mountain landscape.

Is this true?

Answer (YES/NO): NO